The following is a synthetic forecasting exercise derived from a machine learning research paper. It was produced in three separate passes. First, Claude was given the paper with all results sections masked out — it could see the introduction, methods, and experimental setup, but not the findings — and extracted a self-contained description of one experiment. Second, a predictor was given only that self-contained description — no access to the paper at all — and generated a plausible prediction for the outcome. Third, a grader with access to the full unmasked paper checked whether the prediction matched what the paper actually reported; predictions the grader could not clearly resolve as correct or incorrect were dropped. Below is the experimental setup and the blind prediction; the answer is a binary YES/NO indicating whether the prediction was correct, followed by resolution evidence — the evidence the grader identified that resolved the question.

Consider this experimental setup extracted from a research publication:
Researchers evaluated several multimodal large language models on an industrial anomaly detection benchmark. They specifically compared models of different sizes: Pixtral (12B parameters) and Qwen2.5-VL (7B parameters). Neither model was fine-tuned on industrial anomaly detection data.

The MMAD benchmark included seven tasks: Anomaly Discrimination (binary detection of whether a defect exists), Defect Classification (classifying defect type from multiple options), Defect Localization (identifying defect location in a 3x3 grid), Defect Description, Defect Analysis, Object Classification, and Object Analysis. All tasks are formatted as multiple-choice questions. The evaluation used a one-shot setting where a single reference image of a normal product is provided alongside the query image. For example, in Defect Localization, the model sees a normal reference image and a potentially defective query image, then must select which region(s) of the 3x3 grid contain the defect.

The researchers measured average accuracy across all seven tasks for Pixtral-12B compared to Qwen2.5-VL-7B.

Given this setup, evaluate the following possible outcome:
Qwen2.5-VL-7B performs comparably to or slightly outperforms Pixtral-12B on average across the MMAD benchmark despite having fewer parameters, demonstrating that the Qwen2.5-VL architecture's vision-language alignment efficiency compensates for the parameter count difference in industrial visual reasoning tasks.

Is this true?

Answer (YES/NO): NO